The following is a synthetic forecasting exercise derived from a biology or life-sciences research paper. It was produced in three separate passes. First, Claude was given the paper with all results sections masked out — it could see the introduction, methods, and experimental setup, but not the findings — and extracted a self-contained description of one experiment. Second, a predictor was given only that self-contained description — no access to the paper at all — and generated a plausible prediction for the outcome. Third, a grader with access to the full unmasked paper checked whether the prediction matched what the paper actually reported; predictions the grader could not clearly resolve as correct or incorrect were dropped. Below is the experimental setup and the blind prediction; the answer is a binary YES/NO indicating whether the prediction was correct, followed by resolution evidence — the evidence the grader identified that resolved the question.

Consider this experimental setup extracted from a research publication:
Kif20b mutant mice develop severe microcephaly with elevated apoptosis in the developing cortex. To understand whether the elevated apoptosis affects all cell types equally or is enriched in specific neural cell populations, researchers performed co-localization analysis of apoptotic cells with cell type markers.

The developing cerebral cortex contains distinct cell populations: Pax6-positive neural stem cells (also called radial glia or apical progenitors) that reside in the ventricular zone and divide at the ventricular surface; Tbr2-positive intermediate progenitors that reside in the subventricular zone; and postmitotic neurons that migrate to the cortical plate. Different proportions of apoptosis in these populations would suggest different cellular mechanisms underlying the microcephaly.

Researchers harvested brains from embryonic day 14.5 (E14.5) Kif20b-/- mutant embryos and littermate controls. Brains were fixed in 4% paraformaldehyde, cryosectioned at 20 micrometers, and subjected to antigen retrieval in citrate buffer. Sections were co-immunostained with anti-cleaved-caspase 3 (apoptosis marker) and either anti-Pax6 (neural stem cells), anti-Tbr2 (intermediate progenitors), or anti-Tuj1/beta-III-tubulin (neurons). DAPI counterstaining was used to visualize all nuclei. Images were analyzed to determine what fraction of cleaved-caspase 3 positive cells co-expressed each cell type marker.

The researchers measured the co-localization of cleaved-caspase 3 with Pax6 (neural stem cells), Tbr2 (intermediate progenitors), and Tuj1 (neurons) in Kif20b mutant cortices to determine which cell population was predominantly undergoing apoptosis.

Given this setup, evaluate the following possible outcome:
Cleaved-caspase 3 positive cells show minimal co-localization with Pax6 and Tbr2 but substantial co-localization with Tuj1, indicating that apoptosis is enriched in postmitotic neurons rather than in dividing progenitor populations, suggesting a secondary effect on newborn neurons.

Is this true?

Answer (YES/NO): NO